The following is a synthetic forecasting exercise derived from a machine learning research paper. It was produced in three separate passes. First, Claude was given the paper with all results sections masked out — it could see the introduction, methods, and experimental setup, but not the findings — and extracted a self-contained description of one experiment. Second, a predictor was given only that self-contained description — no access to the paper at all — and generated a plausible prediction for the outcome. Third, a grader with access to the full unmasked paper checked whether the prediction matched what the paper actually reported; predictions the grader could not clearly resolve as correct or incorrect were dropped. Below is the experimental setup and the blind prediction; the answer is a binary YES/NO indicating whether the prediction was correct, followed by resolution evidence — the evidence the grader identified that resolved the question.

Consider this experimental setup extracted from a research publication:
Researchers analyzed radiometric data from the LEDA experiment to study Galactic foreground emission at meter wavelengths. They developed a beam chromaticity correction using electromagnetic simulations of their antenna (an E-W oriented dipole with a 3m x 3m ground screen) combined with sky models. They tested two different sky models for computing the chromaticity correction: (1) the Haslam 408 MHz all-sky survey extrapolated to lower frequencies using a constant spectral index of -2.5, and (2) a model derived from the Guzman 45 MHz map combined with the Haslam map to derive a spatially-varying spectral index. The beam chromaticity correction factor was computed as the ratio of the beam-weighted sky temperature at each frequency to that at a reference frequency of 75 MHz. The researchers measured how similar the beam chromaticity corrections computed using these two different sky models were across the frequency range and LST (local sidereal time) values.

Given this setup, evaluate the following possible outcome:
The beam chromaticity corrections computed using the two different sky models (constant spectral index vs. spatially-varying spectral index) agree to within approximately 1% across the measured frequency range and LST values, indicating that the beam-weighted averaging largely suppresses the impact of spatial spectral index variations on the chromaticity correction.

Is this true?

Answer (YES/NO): YES